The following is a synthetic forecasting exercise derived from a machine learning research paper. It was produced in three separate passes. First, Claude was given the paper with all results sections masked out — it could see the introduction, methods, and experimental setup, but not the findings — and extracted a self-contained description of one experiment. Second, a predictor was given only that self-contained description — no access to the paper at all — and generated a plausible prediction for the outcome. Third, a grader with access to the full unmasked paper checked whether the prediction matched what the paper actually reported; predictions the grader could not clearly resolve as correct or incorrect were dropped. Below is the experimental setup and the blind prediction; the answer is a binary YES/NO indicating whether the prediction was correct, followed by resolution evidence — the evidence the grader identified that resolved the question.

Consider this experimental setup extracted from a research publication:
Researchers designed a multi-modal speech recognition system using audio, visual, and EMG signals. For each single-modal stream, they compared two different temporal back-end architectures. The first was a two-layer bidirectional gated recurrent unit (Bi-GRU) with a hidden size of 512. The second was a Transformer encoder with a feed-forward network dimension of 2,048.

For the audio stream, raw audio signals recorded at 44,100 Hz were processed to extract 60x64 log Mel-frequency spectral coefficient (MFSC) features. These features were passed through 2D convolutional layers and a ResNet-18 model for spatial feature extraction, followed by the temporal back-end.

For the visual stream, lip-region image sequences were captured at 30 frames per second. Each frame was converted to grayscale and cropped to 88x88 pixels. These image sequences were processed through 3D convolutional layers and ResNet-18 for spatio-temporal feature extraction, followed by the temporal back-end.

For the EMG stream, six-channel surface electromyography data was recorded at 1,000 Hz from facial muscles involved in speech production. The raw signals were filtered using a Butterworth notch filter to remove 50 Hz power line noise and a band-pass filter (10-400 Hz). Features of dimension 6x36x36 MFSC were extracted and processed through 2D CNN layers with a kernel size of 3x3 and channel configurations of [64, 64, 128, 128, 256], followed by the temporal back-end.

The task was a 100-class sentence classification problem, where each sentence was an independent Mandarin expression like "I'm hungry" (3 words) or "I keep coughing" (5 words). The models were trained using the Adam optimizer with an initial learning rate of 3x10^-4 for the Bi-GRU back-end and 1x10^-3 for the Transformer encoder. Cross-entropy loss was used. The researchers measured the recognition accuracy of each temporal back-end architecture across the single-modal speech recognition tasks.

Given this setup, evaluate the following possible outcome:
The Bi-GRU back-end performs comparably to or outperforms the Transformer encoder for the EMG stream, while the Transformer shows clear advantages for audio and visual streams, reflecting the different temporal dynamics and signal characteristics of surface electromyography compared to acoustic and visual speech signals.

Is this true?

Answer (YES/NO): NO